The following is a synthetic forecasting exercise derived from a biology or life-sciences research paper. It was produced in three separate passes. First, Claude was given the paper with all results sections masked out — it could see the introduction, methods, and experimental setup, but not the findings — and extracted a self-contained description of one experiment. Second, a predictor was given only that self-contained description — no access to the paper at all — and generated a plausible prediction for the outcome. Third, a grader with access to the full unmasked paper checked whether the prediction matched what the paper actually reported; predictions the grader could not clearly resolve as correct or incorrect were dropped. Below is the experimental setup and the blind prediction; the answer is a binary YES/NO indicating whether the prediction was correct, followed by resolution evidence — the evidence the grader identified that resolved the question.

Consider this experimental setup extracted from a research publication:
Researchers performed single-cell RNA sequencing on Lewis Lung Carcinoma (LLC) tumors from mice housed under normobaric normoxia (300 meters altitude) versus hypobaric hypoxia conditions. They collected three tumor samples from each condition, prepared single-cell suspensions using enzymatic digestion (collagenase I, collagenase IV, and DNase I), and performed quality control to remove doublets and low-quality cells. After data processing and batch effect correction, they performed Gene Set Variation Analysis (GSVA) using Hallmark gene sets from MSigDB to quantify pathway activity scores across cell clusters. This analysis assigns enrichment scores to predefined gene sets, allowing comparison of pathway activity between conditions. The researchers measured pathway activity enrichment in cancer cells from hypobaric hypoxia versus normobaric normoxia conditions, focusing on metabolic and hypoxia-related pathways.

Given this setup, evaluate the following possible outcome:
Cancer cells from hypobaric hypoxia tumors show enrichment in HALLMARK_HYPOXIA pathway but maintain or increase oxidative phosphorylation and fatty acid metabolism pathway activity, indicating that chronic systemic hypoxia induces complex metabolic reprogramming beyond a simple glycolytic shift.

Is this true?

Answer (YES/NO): NO